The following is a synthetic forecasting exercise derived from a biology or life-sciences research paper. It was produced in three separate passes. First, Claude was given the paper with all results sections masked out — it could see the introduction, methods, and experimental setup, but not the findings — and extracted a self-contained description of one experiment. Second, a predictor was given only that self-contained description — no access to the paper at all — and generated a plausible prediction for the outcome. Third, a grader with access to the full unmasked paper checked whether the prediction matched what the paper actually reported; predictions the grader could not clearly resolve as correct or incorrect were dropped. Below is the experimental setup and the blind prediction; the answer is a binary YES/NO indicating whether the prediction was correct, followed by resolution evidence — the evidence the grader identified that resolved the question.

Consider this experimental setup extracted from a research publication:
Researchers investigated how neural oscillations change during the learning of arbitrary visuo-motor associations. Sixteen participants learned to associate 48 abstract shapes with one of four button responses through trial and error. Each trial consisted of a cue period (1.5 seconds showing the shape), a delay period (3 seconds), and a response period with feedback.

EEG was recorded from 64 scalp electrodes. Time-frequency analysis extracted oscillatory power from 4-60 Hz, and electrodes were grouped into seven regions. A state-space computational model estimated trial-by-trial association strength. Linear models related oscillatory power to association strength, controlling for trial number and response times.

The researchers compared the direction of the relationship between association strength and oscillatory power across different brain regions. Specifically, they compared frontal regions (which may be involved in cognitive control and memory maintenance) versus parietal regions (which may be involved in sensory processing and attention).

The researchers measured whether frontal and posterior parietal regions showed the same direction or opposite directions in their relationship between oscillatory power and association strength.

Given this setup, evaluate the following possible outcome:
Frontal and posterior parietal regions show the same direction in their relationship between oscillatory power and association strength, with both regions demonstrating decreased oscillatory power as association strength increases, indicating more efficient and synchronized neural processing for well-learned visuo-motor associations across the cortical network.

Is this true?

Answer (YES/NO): NO